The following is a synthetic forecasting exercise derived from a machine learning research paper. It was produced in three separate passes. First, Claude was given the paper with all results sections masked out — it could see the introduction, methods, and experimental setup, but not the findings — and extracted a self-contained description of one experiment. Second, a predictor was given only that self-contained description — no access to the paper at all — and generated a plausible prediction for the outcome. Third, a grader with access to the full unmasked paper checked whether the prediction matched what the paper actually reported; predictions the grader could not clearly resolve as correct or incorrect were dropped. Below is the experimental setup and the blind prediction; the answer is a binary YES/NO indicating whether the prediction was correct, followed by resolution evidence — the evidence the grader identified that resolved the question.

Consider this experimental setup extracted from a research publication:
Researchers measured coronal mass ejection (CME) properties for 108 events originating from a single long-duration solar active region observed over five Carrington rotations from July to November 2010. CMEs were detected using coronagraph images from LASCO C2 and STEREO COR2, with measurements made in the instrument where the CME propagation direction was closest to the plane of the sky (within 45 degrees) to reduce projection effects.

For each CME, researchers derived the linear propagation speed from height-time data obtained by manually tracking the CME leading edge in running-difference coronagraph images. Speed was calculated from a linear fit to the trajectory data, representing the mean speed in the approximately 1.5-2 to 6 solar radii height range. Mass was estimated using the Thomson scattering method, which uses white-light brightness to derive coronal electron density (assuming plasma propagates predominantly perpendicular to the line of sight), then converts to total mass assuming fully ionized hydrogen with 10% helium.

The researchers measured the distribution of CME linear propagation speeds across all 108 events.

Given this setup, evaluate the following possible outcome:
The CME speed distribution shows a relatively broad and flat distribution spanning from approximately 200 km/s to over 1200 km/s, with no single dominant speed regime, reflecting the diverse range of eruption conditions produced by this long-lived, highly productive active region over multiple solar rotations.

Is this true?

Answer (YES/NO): NO